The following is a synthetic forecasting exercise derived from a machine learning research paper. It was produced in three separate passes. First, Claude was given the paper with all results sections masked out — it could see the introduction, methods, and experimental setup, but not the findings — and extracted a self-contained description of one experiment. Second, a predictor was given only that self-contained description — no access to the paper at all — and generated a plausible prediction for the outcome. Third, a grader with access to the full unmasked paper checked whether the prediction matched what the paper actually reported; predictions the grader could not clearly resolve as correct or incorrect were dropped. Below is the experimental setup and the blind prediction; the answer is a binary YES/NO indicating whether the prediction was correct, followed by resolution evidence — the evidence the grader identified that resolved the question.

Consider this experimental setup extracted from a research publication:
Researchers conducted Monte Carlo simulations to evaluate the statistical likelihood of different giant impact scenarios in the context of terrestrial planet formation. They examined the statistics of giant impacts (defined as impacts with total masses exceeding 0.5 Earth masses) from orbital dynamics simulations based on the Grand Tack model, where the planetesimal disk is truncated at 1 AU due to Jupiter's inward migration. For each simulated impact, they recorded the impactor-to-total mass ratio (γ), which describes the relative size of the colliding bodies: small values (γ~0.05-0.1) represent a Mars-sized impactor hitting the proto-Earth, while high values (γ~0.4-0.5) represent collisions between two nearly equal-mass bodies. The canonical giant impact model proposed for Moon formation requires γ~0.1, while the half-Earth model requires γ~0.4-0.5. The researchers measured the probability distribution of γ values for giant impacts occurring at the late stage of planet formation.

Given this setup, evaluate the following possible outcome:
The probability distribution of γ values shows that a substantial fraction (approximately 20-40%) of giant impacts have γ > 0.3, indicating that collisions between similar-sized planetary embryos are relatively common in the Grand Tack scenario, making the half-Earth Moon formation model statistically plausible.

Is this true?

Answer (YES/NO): NO